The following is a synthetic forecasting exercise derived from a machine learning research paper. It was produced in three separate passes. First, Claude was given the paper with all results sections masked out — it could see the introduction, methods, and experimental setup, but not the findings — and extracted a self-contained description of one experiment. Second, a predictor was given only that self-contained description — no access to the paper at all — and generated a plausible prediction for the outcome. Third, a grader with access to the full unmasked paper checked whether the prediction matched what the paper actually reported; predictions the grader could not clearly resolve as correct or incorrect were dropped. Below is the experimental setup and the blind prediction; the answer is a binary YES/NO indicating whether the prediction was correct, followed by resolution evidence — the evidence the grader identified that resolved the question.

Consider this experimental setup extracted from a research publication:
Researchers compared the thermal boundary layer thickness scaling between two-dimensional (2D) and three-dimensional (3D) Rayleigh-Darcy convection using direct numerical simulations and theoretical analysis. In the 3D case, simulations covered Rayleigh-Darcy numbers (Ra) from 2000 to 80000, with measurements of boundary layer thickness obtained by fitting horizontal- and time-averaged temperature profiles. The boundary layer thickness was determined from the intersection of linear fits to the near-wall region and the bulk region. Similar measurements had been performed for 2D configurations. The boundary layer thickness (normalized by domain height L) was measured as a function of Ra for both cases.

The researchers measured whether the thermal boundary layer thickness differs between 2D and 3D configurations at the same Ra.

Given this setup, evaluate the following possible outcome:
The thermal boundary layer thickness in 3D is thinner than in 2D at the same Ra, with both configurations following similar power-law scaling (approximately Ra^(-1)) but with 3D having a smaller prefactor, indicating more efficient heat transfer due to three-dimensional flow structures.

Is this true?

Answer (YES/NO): NO